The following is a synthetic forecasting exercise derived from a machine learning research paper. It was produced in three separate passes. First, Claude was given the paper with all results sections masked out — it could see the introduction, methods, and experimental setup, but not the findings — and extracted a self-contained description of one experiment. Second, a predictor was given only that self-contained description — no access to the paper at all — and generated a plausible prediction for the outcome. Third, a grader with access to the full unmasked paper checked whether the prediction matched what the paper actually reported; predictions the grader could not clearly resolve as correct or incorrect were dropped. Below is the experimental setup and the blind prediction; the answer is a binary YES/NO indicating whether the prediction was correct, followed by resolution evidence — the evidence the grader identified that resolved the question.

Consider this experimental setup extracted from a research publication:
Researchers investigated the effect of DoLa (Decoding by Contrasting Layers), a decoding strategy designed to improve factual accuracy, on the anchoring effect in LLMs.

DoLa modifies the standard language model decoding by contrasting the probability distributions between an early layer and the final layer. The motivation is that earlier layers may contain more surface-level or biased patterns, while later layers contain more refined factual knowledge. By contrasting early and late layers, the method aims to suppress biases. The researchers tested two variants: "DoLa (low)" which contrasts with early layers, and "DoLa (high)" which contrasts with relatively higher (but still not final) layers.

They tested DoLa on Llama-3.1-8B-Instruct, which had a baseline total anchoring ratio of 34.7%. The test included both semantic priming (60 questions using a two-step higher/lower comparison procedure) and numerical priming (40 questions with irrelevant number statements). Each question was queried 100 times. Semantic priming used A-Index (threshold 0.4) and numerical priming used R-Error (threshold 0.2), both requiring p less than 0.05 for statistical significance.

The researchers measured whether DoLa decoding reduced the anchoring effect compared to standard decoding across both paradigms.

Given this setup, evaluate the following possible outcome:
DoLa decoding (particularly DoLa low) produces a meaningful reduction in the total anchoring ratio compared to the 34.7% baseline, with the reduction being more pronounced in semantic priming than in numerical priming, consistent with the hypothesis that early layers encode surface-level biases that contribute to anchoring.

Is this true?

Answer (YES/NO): NO